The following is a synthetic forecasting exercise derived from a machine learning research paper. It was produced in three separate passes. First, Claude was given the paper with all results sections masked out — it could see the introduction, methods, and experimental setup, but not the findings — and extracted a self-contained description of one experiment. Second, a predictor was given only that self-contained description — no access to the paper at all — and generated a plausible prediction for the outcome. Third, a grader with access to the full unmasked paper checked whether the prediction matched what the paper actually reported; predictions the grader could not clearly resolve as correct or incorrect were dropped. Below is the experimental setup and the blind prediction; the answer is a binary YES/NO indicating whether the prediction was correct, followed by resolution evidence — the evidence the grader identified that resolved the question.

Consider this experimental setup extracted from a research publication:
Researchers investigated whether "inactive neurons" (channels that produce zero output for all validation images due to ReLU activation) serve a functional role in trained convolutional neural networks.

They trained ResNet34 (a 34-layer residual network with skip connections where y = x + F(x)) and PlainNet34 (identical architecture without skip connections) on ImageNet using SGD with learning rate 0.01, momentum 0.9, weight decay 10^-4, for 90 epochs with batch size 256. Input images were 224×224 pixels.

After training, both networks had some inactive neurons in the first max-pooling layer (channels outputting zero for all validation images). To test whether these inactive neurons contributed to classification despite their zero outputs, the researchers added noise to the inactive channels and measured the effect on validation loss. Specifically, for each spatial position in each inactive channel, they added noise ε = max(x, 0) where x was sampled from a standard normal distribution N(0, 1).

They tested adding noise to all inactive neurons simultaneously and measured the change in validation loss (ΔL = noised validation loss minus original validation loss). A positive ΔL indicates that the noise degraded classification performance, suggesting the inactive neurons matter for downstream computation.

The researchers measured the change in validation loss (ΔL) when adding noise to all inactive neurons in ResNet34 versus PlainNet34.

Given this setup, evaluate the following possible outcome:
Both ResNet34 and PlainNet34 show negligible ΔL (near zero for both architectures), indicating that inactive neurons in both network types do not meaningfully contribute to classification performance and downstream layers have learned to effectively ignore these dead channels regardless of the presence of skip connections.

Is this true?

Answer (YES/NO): NO